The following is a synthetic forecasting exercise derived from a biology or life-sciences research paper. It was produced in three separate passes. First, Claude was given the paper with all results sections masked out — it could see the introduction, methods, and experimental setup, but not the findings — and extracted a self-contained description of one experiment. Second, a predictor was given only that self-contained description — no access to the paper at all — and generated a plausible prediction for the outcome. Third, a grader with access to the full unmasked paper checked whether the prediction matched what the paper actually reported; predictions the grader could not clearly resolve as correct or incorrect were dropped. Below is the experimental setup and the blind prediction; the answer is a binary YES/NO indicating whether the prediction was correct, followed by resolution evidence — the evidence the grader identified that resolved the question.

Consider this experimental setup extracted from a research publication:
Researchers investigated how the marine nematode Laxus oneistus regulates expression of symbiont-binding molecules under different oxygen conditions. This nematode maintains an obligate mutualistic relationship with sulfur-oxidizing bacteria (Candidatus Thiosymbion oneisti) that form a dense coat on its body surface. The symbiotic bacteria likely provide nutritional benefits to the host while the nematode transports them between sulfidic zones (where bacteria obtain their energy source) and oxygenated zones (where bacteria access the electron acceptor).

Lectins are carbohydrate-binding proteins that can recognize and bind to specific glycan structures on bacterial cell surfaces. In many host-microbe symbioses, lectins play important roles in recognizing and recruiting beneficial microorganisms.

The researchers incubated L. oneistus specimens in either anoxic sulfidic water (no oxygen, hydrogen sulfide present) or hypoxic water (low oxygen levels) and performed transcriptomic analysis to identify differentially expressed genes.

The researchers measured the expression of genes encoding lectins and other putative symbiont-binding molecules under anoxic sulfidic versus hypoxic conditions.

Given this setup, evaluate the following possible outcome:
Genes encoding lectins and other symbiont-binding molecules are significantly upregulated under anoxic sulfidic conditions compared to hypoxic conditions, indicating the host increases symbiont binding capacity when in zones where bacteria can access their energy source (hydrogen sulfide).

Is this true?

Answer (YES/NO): YES